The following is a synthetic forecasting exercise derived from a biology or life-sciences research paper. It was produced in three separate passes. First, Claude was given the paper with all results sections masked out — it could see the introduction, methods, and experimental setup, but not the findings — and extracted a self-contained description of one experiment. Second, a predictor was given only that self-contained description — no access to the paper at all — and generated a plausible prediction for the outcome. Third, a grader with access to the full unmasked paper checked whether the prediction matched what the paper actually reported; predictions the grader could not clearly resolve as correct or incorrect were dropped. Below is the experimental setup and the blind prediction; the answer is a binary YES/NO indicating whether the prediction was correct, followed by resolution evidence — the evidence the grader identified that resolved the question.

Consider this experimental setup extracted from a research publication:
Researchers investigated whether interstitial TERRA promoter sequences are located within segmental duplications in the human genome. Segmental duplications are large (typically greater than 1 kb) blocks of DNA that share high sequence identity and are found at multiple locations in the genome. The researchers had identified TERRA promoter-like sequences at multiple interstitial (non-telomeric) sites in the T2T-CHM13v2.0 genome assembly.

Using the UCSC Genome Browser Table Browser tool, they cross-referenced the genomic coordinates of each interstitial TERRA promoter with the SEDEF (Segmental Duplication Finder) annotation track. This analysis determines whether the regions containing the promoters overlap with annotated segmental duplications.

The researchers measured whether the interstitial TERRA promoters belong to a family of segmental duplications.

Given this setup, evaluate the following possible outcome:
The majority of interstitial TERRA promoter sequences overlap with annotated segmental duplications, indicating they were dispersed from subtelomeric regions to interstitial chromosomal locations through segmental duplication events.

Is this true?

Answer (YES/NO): YES